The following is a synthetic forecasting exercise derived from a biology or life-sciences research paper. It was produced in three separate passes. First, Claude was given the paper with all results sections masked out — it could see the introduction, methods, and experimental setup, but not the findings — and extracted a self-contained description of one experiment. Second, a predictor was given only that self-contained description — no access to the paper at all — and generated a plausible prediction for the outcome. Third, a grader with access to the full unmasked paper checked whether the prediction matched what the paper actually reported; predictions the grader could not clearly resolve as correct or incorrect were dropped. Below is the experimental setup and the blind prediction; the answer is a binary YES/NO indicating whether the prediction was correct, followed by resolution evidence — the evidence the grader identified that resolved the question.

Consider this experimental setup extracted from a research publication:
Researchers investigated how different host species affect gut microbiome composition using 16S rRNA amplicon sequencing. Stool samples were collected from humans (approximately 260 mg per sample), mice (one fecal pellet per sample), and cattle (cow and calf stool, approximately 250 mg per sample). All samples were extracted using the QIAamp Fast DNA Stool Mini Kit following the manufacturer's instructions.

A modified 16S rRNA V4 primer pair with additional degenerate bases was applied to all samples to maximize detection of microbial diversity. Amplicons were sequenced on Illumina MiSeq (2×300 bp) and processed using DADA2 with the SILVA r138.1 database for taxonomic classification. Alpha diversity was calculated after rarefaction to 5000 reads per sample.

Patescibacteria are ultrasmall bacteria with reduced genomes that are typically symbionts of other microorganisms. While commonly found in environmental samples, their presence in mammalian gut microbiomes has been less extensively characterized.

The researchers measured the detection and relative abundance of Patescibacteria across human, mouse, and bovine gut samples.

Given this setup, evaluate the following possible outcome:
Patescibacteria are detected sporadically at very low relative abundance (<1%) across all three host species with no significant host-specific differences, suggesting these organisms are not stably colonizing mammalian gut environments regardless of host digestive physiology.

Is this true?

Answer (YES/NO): NO